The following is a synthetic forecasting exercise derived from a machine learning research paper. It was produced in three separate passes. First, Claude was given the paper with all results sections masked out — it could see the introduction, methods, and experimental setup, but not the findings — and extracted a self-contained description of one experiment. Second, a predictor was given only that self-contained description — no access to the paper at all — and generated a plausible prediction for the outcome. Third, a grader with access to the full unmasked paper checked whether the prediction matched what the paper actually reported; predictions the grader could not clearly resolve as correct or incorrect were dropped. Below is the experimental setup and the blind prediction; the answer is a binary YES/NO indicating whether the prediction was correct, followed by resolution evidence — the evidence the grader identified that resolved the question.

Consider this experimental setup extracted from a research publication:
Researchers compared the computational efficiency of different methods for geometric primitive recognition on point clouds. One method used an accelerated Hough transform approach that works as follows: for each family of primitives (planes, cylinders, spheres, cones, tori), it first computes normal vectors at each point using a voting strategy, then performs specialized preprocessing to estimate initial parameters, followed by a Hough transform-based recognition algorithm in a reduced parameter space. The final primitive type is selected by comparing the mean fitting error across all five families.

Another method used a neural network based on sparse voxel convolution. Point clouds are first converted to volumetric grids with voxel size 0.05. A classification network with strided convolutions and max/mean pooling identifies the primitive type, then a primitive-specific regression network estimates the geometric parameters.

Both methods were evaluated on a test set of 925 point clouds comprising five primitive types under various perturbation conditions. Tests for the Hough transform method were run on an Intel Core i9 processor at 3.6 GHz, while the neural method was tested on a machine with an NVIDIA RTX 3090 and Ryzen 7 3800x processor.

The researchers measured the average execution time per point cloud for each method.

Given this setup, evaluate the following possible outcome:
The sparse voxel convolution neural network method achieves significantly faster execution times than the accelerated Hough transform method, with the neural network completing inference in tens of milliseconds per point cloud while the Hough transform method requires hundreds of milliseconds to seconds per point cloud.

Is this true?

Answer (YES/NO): NO